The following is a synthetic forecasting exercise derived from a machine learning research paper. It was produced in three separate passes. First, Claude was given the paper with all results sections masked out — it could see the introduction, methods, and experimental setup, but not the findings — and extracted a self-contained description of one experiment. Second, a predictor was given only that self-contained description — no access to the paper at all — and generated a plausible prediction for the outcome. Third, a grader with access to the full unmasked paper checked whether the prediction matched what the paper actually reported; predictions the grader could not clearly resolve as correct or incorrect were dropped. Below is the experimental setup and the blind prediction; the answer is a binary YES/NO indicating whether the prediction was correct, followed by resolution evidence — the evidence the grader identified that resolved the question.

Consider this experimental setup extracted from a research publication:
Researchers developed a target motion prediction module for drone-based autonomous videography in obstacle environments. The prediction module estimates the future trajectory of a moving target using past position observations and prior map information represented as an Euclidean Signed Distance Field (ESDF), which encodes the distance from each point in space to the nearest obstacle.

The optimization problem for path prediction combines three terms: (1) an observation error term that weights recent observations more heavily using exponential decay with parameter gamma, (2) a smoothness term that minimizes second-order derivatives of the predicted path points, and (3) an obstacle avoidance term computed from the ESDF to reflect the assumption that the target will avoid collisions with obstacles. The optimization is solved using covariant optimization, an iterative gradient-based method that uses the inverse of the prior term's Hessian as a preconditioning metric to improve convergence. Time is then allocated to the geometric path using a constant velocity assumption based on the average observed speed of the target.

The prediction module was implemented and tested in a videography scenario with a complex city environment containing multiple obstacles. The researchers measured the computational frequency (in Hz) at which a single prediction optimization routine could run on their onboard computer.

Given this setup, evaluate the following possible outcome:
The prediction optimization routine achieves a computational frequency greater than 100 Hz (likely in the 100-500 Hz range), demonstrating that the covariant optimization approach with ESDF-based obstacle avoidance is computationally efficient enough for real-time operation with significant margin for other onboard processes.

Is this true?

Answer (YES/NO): NO